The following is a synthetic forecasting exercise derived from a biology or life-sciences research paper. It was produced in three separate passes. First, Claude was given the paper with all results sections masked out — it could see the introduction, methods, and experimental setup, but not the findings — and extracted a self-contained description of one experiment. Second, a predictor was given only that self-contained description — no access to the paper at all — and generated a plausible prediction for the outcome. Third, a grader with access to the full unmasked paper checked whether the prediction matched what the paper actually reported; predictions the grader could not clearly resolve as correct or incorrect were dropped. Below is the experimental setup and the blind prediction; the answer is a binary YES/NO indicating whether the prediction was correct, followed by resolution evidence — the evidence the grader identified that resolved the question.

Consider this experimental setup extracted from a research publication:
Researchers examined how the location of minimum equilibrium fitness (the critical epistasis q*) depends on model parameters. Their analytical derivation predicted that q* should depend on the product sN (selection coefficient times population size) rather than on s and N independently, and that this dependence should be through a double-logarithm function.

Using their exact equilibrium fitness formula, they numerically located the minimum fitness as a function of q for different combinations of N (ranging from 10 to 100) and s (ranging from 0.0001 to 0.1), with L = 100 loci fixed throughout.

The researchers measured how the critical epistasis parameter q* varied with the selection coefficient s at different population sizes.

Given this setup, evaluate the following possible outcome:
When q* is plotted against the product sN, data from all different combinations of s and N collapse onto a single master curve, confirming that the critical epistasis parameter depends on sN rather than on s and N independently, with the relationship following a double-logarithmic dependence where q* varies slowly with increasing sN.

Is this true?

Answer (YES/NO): YES